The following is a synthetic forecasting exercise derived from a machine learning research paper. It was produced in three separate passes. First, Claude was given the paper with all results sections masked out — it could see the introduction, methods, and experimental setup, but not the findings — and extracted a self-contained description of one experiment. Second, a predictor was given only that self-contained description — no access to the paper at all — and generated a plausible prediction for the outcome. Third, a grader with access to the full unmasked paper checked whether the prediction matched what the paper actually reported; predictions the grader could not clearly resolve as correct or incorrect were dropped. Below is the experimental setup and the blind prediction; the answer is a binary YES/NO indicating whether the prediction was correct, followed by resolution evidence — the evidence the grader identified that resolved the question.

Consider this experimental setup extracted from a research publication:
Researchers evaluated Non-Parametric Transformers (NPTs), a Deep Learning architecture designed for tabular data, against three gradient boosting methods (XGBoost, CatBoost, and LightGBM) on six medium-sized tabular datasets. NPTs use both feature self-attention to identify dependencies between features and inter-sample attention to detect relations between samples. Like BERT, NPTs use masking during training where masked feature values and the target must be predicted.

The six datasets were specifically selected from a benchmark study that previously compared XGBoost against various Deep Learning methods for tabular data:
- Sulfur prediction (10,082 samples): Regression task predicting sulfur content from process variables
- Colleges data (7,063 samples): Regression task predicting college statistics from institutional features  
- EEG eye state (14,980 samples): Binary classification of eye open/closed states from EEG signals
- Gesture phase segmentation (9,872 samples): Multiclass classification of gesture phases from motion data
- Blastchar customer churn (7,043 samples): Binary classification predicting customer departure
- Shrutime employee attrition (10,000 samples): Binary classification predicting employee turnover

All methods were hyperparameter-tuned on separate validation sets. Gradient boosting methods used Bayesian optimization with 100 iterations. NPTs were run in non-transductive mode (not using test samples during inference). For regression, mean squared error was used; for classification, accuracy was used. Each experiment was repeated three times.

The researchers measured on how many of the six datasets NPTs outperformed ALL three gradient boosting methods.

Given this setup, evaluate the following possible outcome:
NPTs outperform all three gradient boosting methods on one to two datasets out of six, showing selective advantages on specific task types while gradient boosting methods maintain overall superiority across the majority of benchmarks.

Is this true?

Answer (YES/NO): NO